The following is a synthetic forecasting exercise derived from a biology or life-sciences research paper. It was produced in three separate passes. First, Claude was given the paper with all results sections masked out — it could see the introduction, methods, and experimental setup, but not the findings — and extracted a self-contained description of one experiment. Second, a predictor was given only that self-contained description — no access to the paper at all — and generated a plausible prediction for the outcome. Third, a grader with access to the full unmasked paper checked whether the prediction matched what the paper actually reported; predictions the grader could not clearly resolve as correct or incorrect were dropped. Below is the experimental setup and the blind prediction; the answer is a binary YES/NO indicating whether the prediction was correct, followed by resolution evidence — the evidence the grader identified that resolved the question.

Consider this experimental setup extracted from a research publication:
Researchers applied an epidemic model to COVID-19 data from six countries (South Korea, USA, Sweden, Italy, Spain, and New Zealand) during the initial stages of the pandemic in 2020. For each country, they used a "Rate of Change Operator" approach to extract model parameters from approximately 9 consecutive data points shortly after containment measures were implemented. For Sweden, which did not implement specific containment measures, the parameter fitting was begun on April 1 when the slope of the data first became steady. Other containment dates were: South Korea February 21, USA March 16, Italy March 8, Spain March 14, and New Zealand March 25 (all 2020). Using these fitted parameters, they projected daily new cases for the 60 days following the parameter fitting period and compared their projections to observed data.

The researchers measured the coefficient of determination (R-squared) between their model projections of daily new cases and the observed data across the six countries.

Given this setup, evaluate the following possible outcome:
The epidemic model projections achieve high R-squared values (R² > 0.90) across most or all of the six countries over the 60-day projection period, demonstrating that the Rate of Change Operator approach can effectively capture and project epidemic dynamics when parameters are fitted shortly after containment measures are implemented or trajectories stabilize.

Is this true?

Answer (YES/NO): NO